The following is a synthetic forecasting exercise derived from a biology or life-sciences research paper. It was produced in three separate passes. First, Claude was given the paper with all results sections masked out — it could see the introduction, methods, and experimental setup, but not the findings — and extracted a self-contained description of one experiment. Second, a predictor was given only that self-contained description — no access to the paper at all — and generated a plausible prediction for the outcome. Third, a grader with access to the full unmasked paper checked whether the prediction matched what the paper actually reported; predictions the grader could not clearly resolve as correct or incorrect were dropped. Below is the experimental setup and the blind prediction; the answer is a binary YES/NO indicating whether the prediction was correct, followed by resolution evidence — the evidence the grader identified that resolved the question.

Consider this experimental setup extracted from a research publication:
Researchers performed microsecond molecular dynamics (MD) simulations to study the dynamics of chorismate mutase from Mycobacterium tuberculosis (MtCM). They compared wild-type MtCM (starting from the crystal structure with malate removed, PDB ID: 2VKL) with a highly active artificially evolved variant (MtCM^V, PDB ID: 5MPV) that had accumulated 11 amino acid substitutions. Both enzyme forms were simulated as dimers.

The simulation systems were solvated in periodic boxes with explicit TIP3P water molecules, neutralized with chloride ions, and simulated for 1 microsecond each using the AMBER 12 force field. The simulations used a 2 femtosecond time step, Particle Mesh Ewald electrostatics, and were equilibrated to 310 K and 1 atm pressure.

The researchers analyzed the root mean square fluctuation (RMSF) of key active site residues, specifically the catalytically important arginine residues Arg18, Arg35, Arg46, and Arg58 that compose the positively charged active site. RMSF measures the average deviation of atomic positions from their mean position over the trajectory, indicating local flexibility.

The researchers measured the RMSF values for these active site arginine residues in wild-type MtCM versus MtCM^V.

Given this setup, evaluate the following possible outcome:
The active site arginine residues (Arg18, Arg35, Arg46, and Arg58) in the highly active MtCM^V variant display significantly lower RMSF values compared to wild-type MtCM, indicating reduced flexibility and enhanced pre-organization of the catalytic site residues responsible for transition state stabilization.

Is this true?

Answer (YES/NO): YES